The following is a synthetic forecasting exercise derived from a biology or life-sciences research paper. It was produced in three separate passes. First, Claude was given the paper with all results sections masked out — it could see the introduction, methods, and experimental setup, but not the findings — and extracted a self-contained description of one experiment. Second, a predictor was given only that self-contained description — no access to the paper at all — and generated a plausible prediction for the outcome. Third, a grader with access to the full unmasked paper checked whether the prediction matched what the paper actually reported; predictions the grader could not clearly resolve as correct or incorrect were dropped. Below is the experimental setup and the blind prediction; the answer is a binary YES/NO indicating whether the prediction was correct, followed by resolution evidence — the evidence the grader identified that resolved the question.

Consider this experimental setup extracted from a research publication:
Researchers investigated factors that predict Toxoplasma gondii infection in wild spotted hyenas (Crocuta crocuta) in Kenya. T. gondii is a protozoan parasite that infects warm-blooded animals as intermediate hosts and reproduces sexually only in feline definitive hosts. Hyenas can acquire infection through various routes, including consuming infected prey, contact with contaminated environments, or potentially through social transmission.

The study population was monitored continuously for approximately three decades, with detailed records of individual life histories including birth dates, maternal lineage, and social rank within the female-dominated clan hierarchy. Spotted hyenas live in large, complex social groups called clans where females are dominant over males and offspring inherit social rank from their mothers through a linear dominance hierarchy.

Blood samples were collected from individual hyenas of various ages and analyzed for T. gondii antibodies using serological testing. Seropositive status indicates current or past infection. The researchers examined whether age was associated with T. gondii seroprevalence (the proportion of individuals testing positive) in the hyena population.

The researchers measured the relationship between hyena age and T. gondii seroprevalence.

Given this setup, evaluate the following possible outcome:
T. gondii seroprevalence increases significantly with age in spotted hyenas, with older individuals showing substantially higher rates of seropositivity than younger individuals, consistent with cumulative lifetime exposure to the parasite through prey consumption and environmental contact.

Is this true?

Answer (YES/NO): YES